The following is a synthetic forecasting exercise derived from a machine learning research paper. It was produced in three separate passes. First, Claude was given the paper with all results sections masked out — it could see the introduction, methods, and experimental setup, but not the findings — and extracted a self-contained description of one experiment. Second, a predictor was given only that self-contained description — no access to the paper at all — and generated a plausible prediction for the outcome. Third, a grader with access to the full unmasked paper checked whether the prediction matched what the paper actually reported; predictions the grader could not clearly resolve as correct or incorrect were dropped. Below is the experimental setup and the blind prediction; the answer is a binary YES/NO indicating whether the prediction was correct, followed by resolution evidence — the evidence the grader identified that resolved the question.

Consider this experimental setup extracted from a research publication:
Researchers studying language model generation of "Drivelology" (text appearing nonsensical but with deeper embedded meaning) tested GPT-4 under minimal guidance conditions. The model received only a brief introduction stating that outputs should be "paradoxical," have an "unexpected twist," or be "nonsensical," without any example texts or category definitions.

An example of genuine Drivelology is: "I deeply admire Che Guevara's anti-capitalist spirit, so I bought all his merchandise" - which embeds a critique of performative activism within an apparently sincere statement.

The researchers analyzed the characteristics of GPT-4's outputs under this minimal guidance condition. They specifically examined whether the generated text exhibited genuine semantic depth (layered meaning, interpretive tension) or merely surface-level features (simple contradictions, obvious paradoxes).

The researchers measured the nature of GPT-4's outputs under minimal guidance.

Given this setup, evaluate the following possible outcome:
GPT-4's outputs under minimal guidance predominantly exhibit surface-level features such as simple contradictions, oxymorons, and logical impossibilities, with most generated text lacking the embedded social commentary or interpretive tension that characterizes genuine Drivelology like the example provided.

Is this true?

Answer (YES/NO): YES